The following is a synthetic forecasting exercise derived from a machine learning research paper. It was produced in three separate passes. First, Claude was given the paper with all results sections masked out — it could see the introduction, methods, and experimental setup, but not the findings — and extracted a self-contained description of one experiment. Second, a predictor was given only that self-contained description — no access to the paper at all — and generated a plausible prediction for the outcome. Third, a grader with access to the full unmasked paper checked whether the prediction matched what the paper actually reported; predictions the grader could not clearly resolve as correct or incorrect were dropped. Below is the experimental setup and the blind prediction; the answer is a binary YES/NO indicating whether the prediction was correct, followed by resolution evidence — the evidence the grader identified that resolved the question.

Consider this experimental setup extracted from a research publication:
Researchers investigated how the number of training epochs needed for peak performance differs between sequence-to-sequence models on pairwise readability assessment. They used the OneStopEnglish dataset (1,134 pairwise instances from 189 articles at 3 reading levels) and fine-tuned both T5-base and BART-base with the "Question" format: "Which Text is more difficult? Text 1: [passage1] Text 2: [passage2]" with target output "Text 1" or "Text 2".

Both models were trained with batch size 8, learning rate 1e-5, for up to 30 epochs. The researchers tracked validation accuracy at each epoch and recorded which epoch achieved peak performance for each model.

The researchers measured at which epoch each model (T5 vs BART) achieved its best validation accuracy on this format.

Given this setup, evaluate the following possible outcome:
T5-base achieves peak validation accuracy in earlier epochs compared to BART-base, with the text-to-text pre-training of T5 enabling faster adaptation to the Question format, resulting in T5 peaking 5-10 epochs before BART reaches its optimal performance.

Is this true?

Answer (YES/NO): NO